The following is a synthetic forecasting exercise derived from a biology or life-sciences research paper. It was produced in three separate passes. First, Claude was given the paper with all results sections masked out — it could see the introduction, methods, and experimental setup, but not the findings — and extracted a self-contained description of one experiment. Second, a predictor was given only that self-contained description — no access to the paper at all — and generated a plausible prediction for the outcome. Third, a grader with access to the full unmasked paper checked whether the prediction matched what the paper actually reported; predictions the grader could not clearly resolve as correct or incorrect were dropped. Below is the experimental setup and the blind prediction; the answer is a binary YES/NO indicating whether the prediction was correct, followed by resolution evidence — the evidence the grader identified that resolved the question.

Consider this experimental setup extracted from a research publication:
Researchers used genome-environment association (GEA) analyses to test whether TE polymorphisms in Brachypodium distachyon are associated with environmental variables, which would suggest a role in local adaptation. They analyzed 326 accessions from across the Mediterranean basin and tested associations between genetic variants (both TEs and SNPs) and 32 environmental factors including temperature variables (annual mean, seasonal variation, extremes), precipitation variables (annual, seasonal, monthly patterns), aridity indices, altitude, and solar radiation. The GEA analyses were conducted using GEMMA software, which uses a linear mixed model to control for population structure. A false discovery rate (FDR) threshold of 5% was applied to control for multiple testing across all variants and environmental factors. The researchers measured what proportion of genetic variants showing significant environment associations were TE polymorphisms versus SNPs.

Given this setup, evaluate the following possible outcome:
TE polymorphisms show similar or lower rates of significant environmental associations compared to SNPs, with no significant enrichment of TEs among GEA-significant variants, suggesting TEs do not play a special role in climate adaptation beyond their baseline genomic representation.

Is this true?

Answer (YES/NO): YES